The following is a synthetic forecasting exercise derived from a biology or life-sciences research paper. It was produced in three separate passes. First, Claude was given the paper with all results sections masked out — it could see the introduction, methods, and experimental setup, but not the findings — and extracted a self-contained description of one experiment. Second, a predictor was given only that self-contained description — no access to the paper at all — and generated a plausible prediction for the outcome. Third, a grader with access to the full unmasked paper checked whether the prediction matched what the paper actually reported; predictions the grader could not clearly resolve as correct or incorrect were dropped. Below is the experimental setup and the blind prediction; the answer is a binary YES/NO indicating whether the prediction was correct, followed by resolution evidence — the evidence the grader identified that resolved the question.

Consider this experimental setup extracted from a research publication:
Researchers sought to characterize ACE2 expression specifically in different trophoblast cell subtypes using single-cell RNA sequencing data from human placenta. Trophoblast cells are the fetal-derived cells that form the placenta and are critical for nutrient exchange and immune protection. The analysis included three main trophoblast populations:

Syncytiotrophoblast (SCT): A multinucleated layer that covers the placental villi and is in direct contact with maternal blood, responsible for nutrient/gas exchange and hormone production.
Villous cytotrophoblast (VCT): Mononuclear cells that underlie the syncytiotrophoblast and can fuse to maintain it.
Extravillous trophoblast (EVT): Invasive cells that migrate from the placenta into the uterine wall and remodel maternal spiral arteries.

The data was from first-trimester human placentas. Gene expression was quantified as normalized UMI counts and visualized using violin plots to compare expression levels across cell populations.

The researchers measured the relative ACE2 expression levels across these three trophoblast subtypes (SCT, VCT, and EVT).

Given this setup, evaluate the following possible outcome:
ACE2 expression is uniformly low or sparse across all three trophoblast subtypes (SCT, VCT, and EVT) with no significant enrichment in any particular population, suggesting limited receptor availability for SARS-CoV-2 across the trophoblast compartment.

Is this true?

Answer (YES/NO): NO